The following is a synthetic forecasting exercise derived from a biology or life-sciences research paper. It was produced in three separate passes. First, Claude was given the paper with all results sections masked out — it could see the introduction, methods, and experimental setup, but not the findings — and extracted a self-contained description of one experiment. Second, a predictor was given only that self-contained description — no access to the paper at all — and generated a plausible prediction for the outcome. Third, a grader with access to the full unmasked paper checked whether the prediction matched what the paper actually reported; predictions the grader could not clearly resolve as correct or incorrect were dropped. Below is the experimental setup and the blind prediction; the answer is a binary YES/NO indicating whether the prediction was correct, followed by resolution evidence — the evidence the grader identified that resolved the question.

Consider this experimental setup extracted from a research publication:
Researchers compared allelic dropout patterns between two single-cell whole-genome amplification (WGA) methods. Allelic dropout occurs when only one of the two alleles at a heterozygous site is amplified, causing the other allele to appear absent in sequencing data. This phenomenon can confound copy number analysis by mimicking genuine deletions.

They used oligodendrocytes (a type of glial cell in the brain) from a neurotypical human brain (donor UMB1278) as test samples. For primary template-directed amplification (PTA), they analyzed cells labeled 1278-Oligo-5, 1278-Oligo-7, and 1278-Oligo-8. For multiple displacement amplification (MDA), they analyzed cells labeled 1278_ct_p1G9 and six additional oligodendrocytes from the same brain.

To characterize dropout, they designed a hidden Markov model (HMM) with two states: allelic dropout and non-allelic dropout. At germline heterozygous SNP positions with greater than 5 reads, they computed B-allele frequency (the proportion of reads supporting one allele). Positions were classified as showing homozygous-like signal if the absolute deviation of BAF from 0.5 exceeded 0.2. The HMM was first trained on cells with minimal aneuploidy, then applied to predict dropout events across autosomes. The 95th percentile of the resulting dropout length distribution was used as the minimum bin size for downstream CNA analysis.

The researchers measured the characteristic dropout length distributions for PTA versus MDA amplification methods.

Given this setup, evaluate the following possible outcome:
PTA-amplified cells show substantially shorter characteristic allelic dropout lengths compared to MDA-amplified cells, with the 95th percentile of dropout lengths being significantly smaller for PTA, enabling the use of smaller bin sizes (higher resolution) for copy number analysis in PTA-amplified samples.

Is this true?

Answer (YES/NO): YES